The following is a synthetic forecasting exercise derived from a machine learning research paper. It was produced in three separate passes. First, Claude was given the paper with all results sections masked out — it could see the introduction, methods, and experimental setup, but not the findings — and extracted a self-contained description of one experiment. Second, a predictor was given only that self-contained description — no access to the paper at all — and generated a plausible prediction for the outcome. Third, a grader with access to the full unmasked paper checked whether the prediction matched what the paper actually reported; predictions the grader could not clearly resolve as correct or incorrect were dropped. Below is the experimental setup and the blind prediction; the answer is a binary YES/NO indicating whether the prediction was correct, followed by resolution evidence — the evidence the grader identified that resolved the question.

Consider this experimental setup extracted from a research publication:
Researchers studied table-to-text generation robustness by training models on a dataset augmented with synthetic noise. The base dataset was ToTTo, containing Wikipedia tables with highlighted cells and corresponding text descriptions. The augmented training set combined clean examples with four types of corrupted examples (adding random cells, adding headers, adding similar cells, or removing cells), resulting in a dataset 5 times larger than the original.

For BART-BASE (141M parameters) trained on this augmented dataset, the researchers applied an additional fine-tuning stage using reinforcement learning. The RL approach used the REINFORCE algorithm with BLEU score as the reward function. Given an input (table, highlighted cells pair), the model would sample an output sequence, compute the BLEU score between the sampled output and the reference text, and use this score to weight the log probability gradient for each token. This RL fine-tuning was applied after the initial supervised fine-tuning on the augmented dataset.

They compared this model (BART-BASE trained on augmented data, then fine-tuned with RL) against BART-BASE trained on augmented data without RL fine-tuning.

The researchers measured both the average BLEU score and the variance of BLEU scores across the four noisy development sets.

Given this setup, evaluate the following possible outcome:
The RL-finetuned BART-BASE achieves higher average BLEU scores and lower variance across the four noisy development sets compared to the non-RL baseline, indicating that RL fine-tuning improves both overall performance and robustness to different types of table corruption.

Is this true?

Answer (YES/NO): YES